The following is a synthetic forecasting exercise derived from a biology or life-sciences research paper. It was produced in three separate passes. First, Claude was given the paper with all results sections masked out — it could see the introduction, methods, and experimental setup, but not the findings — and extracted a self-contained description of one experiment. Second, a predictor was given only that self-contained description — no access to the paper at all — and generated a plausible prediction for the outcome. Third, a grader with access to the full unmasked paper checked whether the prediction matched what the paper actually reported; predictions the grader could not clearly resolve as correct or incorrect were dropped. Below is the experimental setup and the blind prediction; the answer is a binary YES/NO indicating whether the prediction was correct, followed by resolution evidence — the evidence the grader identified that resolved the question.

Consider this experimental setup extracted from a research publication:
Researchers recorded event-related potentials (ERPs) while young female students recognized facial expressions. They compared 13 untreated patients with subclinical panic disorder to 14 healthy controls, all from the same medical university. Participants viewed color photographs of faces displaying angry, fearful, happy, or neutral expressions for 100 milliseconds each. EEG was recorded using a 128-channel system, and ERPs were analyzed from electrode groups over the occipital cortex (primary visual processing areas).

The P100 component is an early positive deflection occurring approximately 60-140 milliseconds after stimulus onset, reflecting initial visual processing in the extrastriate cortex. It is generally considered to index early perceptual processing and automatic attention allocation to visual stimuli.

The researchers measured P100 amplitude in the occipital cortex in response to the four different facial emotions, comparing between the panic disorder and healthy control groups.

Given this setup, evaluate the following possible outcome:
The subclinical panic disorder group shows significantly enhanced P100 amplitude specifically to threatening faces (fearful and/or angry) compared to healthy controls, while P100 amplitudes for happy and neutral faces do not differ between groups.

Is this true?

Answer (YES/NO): NO